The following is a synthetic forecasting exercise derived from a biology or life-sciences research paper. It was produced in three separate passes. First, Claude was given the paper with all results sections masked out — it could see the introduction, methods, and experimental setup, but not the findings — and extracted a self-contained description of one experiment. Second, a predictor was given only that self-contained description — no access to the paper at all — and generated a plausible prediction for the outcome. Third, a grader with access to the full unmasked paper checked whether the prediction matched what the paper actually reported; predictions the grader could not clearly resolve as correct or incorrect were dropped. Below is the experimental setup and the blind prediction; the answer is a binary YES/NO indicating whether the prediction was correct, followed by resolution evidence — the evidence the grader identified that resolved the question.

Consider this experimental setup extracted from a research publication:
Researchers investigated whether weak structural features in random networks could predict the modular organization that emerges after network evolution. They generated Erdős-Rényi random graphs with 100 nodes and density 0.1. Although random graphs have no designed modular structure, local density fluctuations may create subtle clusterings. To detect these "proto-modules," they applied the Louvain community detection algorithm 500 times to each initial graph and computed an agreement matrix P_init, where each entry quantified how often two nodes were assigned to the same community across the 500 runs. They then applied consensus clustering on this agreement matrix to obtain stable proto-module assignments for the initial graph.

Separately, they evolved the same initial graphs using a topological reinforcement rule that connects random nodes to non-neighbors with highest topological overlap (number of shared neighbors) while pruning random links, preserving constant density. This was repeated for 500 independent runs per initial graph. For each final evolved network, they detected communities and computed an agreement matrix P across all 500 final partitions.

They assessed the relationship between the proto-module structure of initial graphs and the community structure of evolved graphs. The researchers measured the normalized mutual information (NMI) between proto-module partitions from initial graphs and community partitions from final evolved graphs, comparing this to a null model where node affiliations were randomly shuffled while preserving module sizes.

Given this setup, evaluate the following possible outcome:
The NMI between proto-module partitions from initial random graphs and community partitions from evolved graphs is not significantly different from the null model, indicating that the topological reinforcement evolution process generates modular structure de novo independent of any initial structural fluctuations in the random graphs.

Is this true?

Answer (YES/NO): NO